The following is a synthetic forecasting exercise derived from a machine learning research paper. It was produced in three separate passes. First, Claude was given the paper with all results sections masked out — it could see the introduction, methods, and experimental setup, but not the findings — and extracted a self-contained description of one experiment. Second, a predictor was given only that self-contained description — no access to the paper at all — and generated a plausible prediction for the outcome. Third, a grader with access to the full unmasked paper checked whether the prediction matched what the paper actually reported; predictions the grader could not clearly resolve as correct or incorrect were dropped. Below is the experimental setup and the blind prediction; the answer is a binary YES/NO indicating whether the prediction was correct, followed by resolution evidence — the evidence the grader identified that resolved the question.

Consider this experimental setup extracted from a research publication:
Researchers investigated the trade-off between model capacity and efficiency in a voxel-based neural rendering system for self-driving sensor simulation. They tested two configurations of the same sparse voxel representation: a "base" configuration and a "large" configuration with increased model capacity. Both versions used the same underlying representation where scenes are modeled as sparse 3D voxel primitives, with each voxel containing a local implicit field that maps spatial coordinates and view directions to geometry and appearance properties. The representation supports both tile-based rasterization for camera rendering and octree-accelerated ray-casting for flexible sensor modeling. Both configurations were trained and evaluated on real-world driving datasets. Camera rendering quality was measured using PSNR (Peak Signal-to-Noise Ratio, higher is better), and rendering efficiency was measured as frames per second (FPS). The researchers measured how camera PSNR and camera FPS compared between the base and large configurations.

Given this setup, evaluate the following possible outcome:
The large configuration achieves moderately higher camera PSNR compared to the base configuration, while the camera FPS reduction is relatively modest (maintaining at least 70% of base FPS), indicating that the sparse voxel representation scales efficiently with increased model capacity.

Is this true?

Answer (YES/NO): NO